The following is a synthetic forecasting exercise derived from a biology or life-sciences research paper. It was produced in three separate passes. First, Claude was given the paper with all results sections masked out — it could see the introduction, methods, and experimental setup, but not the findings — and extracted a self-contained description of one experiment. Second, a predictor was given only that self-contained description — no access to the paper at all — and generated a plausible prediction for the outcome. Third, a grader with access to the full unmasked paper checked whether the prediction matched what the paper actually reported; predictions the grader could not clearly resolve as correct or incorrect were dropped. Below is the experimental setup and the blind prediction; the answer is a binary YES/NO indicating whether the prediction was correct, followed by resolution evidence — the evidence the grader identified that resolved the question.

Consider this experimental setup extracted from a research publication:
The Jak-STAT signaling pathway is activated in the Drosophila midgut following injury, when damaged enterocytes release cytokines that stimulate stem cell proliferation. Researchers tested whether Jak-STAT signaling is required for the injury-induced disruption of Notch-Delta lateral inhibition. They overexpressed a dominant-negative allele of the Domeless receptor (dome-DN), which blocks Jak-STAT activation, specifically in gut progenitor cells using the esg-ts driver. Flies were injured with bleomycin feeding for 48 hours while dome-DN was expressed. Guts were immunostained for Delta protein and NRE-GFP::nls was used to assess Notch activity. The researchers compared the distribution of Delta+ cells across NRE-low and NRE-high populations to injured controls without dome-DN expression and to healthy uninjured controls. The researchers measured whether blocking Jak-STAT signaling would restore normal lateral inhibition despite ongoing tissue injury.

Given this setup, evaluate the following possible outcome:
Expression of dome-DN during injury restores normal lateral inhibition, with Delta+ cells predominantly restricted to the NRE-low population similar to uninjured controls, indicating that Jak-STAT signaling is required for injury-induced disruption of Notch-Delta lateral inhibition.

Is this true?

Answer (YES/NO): YES